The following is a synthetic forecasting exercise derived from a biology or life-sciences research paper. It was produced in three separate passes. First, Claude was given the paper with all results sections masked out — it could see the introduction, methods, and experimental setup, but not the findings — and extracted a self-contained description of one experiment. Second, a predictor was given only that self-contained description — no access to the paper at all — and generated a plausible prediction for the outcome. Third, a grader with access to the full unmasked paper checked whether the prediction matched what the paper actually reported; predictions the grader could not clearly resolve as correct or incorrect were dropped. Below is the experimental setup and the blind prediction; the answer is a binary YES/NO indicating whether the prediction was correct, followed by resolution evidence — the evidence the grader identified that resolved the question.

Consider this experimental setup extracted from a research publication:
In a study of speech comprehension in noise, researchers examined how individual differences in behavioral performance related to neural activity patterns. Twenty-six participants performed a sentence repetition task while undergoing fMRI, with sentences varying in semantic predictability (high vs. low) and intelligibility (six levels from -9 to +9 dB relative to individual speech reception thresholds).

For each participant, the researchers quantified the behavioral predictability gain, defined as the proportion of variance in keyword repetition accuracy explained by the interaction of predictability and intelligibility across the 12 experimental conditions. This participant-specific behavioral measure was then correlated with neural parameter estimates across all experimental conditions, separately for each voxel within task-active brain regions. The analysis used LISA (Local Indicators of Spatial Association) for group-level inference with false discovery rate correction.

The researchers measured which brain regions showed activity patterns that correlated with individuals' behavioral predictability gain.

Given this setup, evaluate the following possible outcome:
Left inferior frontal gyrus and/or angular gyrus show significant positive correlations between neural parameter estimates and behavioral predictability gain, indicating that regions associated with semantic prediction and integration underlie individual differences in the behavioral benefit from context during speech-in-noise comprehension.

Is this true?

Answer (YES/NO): YES